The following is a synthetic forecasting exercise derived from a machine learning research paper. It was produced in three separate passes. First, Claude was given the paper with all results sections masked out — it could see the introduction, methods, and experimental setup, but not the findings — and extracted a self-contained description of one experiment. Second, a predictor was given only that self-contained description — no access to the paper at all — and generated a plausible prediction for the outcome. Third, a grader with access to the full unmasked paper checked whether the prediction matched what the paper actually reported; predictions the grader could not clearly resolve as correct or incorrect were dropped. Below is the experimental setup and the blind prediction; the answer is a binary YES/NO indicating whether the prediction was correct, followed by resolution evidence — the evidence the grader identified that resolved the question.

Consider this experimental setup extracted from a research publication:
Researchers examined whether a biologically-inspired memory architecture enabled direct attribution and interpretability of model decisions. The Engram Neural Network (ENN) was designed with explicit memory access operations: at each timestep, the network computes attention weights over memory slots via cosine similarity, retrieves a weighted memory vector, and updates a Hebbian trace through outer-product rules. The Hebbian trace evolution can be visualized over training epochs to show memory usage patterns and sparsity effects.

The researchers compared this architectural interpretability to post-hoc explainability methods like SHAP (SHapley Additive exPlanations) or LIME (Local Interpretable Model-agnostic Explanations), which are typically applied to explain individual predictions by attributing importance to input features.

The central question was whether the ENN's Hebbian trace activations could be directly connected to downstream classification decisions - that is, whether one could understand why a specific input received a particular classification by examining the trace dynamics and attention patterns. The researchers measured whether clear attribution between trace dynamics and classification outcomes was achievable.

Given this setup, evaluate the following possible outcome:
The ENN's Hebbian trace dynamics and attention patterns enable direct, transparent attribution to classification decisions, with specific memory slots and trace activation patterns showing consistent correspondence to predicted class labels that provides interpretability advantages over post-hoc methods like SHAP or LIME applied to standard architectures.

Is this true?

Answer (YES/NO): NO